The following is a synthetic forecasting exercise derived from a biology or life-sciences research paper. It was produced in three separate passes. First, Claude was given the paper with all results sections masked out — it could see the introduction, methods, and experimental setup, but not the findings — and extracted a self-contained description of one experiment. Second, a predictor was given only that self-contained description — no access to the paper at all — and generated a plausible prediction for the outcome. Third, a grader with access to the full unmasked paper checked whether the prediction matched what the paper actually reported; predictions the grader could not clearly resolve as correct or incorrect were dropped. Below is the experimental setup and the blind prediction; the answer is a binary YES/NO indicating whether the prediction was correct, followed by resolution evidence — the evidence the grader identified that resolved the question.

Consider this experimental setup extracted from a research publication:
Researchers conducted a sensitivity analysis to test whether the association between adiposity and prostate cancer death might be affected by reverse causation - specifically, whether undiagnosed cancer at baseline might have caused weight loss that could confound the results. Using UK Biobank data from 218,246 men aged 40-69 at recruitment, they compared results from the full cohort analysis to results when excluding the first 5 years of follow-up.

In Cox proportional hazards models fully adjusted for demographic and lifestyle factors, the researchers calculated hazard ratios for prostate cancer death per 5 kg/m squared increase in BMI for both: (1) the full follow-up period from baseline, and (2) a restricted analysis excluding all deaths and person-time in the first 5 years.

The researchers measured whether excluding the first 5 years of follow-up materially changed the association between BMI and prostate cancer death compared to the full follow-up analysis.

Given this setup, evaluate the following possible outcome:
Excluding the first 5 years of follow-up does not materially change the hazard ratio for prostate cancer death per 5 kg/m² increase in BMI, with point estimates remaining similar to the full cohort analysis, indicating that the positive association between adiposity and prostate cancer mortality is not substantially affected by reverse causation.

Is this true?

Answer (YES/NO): YES